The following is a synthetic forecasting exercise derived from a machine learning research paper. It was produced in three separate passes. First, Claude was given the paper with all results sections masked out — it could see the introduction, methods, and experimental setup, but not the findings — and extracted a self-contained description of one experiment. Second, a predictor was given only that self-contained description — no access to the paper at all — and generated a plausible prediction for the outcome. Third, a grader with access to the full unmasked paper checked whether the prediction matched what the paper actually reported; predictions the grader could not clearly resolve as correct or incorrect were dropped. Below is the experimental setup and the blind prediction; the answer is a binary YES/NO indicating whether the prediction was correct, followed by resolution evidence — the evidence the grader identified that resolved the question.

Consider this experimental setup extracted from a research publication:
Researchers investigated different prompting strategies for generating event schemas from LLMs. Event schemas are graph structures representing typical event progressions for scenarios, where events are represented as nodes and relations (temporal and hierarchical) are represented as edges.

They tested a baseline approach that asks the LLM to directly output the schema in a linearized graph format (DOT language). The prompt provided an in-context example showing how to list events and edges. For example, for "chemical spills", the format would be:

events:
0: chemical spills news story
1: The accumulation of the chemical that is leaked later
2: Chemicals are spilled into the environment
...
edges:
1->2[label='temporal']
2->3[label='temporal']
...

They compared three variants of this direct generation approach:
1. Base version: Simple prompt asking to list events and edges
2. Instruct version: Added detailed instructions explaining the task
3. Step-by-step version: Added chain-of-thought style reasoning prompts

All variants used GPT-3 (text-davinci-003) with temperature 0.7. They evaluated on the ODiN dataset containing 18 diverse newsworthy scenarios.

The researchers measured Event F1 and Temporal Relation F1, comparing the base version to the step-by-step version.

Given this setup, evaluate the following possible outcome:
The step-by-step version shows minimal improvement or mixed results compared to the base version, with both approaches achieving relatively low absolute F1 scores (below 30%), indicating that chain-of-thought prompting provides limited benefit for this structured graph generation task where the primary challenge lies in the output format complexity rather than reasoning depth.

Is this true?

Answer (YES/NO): NO